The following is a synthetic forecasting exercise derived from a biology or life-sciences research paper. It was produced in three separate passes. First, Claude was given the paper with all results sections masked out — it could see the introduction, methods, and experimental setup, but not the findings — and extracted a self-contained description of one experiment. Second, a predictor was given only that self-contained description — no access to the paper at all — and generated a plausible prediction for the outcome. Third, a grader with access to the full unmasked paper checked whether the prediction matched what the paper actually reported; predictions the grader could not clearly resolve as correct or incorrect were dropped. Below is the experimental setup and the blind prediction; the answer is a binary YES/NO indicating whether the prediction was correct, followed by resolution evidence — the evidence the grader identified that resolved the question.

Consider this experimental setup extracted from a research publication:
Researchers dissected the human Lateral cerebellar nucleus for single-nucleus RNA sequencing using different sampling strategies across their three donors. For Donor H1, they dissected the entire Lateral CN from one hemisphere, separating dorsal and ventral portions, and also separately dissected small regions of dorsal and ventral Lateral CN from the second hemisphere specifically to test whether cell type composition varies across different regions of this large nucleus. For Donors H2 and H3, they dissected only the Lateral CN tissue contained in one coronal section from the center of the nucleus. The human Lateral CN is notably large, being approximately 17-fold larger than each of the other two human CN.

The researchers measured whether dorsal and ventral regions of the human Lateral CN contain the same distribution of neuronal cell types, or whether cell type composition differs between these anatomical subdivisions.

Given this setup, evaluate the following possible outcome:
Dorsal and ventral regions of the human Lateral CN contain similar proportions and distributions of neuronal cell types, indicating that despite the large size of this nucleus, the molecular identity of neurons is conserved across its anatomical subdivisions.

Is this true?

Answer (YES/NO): YES